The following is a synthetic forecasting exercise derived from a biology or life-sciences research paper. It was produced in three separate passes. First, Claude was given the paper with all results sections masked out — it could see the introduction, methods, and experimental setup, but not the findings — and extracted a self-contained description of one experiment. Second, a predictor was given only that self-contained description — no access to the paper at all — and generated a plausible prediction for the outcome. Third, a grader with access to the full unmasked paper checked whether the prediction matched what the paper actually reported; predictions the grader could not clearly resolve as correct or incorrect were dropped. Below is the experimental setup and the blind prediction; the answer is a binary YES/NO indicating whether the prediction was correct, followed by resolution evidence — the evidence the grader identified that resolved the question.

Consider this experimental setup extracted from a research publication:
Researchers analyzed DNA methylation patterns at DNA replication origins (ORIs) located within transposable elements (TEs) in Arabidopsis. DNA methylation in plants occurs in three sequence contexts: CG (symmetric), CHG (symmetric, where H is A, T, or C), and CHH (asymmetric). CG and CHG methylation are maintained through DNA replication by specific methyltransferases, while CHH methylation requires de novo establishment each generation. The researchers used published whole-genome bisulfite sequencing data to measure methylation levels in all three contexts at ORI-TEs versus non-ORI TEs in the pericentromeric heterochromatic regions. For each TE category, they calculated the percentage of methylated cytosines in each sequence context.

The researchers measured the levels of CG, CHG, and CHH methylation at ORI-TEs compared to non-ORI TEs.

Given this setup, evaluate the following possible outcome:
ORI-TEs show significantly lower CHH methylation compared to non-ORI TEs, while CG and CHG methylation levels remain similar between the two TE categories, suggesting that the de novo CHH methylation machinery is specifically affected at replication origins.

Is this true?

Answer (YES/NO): NO